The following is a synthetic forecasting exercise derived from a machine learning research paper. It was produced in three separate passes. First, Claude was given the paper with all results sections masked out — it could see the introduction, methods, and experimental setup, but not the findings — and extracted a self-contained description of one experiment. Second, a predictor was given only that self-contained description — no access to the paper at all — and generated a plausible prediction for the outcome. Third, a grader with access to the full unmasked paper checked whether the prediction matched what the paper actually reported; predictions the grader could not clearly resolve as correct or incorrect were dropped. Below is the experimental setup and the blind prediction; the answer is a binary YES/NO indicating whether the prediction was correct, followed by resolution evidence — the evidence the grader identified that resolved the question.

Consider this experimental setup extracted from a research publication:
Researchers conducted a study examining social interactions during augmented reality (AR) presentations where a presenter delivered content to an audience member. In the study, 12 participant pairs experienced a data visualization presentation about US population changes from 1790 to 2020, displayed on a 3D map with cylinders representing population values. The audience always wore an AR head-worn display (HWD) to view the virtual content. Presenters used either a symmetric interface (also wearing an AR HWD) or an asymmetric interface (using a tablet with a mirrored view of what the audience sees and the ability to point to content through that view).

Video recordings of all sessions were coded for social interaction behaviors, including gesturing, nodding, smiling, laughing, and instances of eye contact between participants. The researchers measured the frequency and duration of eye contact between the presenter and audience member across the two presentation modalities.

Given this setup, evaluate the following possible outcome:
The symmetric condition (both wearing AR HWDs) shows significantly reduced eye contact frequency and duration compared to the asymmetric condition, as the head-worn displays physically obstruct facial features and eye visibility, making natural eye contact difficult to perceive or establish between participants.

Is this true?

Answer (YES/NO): NO